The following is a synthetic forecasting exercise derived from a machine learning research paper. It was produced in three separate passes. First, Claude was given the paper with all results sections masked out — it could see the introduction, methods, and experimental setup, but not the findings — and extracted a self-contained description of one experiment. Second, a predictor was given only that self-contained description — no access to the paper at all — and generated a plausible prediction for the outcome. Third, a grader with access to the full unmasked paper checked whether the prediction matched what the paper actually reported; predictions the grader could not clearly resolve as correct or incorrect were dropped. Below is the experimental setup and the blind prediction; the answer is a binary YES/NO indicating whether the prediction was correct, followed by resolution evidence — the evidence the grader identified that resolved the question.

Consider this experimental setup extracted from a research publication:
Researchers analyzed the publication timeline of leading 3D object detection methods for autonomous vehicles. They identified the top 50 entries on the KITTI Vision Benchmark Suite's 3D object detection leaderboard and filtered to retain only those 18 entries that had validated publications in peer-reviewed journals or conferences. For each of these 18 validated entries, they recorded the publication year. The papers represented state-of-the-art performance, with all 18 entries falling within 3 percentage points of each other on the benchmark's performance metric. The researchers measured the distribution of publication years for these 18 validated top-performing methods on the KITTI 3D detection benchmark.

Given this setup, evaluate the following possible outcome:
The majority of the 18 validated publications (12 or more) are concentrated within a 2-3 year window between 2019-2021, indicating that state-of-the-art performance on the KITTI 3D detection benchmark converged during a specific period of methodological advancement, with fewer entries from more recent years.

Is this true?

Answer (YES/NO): NO